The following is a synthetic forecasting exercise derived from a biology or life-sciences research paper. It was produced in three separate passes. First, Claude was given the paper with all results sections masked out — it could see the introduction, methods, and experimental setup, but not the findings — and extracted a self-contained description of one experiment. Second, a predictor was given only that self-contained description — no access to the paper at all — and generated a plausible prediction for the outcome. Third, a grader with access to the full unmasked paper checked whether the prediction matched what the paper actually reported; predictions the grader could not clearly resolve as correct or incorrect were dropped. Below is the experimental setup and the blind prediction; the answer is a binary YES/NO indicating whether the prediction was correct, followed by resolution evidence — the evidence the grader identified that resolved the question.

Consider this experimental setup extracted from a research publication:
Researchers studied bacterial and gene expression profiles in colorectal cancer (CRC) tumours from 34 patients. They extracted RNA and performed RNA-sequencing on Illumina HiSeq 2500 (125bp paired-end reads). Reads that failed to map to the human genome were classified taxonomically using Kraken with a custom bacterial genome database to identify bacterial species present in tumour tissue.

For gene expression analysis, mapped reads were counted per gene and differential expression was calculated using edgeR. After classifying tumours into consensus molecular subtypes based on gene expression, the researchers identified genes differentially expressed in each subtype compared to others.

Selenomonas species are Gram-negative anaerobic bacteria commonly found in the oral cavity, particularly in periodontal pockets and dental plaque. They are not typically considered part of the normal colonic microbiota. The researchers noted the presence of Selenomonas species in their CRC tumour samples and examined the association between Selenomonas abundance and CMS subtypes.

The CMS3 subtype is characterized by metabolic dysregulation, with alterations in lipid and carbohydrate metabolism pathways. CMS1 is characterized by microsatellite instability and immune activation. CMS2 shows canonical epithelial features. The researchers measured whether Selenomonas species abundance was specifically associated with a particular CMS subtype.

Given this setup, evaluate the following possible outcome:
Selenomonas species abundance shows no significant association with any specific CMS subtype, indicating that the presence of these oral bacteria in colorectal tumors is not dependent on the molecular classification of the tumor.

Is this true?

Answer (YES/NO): NO